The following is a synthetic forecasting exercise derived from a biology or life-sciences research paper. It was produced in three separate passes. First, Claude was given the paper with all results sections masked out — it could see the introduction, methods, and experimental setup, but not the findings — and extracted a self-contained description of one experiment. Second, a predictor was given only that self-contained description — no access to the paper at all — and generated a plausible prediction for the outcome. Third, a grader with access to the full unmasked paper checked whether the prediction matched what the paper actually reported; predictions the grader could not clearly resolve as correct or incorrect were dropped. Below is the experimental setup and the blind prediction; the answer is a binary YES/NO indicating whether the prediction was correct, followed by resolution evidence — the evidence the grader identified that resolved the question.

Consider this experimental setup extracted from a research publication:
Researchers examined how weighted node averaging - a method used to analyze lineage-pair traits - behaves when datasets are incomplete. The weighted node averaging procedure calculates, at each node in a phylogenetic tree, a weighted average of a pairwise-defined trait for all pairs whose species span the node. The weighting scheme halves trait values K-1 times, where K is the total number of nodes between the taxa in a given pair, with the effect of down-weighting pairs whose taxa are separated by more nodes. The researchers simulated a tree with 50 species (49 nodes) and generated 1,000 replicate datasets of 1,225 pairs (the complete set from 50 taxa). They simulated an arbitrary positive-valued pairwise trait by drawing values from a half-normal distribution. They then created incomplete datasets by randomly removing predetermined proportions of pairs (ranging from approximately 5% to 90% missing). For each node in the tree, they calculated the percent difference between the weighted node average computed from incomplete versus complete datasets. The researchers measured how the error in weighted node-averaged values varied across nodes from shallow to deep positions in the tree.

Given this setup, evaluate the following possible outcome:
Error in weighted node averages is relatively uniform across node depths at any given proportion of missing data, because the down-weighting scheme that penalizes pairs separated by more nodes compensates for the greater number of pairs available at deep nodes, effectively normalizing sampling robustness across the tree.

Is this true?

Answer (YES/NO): NO